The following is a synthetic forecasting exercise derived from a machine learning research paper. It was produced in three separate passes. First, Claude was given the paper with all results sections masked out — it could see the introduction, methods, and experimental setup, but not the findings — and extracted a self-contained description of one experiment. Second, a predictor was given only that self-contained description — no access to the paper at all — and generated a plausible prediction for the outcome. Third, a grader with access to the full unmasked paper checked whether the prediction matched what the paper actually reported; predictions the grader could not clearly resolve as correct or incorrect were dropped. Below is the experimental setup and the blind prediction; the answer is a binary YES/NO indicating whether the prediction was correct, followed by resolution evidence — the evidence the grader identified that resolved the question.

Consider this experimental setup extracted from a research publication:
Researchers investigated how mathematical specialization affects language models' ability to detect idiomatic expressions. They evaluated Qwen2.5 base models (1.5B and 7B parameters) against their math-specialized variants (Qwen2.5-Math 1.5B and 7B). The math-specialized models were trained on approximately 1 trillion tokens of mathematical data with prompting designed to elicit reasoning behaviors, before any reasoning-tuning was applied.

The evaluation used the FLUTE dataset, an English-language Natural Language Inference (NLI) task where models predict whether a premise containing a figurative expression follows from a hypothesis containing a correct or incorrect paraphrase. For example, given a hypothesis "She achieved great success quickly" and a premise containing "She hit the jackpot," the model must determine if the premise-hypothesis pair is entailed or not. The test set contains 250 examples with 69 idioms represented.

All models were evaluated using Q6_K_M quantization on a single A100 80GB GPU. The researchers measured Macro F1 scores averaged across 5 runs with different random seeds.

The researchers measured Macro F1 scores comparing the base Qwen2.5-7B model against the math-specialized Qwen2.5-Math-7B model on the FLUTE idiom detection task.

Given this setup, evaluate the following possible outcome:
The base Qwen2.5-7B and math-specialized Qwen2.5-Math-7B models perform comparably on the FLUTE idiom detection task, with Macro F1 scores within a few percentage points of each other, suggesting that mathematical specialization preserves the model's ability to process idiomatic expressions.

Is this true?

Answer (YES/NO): NO